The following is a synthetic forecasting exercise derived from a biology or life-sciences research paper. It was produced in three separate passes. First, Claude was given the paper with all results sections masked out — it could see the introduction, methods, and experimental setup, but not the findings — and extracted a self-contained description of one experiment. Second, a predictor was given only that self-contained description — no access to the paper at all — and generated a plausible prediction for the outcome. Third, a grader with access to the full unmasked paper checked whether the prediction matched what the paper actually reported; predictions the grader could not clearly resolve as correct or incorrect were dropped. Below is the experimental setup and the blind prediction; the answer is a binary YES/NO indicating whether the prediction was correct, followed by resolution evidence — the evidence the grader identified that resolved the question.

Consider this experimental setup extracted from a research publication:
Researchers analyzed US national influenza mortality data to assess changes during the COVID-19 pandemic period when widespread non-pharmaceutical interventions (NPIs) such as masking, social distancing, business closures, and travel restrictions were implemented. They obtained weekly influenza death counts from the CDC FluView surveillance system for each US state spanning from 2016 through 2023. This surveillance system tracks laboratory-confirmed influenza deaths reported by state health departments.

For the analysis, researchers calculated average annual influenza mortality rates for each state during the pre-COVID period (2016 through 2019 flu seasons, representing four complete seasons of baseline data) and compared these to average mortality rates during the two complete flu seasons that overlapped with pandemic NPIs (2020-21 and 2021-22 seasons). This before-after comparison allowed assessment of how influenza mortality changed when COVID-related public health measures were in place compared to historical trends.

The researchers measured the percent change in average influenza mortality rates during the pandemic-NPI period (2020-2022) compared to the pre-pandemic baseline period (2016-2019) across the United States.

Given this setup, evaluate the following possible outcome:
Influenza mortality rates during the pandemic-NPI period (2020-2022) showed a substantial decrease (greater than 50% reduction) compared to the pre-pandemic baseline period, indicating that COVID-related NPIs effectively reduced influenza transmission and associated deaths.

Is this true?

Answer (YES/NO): YES